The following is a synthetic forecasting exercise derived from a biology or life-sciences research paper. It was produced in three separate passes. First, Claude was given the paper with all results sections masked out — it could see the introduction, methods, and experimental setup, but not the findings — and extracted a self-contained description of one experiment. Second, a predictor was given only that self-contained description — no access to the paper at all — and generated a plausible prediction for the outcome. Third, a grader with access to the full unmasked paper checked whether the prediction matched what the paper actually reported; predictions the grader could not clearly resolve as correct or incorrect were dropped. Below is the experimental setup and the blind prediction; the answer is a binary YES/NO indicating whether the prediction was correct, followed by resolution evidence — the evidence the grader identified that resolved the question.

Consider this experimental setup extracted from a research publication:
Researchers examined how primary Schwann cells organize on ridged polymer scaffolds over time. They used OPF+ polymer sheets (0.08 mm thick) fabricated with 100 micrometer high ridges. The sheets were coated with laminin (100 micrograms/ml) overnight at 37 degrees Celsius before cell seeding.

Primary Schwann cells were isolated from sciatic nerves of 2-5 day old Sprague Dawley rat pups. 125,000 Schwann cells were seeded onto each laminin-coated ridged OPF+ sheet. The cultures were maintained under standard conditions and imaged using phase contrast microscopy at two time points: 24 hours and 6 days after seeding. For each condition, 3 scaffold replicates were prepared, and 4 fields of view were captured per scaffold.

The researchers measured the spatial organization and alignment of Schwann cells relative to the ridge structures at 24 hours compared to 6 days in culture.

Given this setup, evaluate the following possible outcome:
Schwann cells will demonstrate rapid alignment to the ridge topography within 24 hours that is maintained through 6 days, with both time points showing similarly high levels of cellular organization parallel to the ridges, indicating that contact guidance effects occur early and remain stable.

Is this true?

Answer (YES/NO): NO